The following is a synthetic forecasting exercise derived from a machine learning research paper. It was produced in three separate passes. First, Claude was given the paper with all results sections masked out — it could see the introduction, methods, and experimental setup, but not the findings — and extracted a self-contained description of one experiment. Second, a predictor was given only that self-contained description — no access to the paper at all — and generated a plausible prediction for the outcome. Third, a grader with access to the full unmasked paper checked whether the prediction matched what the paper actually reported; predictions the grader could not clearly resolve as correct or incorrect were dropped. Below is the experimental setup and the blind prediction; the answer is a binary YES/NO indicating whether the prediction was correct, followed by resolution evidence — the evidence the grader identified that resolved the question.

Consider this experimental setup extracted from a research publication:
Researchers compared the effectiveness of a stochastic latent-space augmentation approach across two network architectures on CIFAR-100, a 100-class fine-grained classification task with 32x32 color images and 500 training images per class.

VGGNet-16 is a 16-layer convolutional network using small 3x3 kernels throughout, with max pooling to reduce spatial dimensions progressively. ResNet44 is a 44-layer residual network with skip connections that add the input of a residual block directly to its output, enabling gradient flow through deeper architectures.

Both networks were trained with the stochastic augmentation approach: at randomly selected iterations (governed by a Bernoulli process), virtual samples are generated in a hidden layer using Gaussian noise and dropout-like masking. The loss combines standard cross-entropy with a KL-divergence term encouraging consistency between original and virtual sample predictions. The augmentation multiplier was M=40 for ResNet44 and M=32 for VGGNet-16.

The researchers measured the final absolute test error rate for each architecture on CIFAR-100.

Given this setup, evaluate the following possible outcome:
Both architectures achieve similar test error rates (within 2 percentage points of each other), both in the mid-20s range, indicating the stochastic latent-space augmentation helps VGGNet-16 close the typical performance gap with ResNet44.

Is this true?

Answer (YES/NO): NO